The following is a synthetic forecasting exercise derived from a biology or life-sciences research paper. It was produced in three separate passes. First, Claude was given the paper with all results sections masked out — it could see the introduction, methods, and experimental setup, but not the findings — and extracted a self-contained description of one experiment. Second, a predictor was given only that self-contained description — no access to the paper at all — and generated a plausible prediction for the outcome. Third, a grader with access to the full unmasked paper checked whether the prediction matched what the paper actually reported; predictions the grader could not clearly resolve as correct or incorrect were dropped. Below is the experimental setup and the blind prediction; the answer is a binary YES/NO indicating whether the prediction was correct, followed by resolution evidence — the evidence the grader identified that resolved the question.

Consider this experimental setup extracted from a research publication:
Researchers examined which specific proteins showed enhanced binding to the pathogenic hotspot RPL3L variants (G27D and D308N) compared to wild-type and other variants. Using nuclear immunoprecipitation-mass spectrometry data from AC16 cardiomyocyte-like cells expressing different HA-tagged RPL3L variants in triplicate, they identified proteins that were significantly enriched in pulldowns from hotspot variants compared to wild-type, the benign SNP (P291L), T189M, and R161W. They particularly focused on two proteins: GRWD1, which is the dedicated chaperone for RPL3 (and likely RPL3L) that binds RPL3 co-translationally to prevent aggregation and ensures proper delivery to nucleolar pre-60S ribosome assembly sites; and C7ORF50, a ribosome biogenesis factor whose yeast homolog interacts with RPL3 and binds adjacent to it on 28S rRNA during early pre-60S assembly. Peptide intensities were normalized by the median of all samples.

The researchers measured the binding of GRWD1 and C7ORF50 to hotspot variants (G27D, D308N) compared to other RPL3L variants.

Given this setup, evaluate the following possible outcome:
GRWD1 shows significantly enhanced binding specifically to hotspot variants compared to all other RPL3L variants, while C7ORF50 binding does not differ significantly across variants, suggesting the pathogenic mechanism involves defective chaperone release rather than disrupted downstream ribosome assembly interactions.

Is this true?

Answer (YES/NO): NO